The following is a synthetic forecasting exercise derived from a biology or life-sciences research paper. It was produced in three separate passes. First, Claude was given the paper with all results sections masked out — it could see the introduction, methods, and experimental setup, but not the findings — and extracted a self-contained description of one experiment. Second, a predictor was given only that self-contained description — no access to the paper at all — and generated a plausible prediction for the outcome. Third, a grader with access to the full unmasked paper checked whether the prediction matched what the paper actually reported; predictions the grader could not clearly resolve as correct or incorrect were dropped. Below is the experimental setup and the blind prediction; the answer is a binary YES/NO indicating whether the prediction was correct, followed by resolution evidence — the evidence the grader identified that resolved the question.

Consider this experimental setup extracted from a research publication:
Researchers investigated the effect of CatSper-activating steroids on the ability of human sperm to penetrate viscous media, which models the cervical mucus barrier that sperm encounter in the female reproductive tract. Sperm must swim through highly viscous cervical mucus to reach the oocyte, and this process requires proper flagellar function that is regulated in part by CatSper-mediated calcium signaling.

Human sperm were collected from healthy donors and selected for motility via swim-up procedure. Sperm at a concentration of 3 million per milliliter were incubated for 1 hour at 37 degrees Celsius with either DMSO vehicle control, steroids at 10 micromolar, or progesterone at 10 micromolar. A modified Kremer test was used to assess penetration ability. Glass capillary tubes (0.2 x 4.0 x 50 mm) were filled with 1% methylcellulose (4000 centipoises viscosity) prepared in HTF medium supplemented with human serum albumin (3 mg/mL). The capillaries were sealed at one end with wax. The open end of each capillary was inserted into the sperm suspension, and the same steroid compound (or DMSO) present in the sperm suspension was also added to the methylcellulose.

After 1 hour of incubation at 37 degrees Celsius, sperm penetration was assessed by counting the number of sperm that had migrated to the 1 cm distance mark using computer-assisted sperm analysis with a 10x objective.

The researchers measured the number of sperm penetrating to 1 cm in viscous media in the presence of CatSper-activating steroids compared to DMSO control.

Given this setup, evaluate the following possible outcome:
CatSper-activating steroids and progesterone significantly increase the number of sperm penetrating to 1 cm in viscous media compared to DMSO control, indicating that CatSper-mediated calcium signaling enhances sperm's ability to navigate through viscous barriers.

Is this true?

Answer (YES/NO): NO